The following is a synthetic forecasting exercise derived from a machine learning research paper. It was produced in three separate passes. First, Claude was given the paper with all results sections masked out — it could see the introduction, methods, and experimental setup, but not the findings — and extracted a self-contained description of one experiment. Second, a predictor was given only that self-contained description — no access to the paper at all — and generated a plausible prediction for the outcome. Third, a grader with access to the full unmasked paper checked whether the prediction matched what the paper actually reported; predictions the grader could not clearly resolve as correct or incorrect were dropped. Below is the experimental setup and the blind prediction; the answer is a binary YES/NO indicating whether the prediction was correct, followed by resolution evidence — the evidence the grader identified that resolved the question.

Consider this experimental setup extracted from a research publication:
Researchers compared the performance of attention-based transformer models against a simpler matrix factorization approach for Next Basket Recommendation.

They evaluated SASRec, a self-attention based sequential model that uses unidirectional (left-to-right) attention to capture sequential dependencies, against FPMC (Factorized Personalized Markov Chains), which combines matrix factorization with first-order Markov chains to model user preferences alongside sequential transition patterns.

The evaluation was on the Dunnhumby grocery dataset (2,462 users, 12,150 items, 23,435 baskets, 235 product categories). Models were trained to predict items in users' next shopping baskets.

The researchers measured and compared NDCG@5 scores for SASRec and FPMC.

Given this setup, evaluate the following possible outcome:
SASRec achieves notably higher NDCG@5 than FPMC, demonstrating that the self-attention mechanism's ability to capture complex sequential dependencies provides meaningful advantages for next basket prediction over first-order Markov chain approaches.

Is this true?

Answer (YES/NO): NO